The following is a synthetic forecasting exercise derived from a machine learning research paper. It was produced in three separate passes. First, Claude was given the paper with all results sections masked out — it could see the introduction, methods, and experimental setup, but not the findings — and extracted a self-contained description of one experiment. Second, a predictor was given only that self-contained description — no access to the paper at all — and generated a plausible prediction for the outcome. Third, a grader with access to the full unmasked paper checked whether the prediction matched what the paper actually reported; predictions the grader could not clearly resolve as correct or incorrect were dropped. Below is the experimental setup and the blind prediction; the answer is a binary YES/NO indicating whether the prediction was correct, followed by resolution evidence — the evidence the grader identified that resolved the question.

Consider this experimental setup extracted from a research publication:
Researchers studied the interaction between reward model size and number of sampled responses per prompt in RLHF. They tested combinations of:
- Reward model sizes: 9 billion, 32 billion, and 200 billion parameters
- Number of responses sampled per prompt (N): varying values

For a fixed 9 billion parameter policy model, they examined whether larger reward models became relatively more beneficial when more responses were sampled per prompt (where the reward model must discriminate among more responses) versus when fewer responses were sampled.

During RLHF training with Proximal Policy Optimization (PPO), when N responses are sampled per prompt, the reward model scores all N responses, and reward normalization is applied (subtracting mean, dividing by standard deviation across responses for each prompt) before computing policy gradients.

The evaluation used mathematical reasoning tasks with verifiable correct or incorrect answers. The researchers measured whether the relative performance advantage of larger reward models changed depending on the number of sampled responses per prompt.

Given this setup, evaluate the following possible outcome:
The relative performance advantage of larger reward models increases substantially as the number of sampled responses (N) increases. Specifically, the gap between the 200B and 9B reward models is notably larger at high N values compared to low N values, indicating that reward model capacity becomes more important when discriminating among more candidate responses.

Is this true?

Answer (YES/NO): NO